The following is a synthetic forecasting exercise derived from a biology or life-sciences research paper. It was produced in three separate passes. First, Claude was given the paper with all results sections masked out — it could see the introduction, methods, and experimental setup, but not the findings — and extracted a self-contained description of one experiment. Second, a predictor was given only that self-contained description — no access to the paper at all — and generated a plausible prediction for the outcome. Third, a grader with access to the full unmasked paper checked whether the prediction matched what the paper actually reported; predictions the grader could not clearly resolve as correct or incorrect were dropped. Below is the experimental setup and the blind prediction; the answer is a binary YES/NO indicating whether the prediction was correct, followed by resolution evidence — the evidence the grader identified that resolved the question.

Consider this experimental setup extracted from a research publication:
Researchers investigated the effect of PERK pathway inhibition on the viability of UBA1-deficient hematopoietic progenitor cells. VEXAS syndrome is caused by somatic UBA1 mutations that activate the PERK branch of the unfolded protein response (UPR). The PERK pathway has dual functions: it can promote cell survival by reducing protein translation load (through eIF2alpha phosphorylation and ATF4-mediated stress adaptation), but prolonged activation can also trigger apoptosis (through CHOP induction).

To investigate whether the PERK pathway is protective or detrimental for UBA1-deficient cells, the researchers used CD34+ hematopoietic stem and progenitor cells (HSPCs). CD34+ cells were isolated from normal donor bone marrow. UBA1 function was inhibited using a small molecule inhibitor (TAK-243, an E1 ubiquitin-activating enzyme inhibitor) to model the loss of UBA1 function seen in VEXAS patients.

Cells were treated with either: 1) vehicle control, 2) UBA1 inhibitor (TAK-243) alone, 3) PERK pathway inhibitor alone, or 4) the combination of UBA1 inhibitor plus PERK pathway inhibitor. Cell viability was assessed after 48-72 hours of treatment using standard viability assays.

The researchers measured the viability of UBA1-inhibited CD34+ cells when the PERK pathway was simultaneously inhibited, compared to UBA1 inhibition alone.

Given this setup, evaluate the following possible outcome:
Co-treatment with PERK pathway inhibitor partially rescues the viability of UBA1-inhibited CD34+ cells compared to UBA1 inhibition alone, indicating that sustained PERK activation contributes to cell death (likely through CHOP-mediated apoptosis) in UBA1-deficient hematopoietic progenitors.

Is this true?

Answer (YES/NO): NO